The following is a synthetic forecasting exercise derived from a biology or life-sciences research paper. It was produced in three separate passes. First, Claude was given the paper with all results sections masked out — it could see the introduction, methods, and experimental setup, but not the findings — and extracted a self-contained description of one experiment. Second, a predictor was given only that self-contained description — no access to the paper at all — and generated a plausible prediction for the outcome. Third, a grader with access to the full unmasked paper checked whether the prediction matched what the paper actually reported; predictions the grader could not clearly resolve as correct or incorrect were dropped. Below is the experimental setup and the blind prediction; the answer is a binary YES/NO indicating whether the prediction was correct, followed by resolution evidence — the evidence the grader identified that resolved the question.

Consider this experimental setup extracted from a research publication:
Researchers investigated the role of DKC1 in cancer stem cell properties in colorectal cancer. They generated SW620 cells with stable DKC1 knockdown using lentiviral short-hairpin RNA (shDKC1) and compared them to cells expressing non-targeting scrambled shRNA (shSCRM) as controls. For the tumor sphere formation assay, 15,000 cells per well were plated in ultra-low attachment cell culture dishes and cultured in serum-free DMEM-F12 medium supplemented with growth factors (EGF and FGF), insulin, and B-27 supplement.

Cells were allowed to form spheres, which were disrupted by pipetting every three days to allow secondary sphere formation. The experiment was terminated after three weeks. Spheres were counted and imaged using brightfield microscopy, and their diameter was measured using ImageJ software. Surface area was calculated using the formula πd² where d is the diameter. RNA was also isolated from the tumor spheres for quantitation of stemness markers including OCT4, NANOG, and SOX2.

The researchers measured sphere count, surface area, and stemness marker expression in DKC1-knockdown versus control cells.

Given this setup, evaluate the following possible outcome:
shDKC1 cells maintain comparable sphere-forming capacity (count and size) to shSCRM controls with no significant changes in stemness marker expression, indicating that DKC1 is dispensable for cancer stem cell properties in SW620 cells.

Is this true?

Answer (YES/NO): NO